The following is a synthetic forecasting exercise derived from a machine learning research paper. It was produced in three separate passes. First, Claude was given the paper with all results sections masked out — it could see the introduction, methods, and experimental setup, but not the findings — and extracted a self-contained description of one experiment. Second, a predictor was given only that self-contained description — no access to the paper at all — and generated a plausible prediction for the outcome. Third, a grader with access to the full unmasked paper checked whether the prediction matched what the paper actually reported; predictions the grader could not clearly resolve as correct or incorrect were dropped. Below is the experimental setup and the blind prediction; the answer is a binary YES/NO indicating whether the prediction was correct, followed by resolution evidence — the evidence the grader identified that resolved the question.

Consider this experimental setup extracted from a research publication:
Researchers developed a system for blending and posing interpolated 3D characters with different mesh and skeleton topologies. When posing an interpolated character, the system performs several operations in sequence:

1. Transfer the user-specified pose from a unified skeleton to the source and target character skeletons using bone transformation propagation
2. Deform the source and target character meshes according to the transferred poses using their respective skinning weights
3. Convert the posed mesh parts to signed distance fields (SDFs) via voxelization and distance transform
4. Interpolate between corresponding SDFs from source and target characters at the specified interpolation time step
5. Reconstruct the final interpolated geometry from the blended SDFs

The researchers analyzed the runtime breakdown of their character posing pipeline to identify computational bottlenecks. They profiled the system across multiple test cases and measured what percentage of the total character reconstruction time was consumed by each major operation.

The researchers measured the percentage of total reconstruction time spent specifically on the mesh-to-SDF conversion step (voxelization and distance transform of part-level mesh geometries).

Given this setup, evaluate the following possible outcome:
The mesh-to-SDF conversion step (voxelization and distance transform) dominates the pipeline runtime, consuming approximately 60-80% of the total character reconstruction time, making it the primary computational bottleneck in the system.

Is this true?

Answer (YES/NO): YES